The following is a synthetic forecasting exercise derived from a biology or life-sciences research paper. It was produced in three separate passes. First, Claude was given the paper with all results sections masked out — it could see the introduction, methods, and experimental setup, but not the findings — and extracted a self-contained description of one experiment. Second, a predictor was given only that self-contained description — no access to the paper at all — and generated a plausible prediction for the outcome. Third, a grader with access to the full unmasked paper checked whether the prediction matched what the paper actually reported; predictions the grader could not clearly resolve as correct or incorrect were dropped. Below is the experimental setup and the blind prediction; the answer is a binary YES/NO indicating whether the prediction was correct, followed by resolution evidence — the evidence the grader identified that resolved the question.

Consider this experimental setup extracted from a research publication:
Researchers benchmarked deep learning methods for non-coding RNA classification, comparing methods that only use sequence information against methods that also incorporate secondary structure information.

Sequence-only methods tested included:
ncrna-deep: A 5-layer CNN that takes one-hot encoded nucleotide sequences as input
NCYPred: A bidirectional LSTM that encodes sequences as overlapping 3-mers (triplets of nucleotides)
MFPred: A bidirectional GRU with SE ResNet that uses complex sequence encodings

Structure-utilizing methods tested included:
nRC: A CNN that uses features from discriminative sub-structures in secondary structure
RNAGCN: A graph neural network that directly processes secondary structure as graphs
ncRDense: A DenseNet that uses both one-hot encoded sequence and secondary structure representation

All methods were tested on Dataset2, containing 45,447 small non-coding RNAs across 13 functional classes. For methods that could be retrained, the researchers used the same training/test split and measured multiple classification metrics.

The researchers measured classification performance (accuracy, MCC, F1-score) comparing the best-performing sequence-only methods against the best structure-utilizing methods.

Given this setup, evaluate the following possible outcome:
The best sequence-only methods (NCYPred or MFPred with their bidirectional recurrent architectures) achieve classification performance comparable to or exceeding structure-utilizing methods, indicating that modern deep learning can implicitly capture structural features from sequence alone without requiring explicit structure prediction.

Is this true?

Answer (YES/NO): YES